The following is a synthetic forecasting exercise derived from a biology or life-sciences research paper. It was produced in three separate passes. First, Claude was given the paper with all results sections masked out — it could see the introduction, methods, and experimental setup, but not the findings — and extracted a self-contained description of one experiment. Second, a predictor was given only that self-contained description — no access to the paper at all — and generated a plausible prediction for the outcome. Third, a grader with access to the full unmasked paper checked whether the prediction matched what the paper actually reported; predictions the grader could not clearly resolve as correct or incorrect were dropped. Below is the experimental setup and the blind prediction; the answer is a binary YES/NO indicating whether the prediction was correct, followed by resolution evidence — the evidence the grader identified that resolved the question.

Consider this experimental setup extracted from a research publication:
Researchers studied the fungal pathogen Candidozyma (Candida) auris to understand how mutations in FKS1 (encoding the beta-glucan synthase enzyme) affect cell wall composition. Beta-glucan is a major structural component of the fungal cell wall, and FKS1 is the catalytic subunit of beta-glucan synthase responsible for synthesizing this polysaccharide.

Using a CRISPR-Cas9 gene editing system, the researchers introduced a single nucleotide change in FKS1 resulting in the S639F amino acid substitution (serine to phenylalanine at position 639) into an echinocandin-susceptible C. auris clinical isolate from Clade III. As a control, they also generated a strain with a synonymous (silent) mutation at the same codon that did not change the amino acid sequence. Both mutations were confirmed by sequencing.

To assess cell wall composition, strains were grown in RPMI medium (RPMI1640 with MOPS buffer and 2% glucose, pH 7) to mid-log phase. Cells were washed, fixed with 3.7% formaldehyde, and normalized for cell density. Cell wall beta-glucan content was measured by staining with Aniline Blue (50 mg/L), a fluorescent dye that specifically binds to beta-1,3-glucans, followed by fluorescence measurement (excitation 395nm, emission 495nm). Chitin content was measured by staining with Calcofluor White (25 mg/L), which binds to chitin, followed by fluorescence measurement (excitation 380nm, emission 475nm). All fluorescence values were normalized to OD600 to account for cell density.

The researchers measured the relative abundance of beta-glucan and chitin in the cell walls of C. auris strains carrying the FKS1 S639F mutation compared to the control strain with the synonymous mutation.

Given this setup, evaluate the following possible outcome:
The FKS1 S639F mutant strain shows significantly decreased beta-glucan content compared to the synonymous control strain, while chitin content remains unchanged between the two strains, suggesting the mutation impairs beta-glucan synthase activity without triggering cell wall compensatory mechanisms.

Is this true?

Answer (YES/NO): NO